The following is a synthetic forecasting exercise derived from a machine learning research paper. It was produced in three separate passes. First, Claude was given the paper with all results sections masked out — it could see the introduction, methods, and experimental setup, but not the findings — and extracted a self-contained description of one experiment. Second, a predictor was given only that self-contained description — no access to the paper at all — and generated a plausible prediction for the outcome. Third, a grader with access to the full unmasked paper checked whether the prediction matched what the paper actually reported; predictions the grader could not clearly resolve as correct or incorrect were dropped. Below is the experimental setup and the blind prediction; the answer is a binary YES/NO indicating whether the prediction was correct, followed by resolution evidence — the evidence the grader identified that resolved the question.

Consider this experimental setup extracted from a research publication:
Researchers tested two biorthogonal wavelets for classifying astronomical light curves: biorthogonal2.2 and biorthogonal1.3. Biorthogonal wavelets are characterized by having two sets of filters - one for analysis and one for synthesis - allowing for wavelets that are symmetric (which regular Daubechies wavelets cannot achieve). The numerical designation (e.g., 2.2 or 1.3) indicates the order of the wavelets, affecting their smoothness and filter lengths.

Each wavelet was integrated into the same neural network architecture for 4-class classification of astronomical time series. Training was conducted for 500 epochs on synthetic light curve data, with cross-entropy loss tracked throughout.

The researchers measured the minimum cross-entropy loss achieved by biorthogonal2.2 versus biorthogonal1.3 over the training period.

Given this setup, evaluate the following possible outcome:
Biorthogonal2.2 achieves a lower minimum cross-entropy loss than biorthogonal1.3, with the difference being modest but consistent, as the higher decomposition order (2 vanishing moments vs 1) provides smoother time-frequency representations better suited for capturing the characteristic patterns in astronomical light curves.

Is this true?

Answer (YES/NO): NO